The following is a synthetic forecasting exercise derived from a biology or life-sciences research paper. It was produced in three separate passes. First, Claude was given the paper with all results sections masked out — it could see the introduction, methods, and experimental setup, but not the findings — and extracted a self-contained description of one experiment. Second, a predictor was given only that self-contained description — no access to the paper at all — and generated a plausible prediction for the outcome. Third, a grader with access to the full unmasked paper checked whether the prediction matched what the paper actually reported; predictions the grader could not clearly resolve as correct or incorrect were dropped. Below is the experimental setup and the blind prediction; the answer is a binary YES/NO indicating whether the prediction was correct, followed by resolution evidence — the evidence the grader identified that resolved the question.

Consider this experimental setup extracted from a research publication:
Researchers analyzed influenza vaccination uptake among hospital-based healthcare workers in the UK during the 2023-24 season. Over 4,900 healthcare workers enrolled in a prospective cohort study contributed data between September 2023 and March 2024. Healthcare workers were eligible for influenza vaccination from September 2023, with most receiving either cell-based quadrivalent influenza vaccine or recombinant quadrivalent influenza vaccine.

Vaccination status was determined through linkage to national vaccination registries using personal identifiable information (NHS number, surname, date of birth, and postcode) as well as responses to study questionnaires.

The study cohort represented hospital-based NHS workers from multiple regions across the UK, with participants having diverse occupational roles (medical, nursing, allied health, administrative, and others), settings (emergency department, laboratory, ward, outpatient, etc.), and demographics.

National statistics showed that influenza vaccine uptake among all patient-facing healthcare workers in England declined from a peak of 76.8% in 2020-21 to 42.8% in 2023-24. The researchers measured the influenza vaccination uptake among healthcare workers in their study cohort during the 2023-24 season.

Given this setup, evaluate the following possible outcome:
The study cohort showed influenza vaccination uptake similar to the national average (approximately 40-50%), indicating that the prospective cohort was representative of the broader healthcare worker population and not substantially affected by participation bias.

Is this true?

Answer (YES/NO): NO